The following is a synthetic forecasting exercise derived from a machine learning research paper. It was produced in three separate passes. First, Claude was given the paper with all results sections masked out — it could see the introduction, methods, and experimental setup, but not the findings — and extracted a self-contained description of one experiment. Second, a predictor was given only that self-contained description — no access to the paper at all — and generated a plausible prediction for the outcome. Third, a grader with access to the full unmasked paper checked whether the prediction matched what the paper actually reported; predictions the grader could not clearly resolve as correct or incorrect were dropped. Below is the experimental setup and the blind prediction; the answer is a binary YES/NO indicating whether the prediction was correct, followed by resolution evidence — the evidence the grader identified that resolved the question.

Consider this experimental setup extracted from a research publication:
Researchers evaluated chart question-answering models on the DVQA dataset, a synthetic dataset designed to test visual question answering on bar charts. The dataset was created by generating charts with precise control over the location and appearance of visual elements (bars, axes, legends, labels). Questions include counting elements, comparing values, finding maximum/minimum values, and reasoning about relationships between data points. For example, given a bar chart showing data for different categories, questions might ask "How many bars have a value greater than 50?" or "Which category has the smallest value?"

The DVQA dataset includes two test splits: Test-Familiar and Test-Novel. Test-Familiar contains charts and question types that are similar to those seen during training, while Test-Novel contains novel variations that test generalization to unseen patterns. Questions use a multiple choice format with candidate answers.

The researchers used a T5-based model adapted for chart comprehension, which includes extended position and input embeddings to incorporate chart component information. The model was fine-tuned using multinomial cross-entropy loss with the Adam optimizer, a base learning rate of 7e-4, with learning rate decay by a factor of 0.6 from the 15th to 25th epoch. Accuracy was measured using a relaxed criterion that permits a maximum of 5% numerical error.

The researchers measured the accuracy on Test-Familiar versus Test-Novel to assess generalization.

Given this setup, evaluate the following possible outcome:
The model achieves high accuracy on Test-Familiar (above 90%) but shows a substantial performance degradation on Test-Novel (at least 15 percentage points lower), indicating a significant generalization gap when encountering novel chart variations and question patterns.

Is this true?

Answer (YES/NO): NO